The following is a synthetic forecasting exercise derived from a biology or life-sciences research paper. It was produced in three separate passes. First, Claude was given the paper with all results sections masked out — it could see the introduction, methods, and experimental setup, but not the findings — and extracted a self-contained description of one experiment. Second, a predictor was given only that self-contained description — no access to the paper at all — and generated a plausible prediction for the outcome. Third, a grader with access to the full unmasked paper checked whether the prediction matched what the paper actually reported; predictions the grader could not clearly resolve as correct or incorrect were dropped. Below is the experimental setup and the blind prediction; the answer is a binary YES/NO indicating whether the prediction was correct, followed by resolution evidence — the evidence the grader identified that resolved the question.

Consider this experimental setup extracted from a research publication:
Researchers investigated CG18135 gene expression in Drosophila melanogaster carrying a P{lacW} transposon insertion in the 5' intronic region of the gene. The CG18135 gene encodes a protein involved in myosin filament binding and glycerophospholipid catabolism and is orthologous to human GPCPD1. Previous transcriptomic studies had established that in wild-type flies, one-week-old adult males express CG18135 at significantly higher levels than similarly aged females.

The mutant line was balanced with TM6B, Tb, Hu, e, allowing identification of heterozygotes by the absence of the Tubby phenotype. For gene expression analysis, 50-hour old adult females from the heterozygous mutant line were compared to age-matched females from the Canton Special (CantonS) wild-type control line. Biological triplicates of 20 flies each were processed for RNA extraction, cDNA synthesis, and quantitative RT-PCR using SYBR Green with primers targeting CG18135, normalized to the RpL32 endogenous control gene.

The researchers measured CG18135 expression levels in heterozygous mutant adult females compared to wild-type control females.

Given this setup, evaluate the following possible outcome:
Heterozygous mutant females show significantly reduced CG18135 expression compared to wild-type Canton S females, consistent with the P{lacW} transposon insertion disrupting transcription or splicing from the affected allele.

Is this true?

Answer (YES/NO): NO